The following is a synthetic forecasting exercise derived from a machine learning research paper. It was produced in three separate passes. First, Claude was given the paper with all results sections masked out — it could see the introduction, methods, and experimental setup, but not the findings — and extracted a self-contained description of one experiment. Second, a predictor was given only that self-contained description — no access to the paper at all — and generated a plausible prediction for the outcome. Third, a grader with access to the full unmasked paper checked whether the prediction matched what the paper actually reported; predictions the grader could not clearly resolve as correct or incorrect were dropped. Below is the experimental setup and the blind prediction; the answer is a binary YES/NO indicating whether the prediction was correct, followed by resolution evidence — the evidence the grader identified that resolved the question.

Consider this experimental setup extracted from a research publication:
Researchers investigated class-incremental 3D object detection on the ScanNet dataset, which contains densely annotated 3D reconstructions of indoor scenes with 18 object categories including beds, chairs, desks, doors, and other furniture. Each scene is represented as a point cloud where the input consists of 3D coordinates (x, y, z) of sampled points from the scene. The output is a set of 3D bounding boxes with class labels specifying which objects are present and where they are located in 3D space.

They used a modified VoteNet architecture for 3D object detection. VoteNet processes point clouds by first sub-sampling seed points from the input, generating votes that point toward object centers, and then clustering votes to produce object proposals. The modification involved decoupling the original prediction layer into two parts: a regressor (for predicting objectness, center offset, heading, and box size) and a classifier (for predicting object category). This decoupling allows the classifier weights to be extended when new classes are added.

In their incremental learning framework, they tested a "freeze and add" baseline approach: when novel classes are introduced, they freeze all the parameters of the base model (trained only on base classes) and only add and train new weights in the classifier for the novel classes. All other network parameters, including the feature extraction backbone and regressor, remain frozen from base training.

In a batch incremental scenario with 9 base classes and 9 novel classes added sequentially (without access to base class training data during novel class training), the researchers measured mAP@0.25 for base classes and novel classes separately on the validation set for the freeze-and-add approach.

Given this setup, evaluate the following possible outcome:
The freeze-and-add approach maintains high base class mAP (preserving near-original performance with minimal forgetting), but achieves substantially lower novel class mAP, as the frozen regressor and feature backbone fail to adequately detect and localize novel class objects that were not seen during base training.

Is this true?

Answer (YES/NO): YES